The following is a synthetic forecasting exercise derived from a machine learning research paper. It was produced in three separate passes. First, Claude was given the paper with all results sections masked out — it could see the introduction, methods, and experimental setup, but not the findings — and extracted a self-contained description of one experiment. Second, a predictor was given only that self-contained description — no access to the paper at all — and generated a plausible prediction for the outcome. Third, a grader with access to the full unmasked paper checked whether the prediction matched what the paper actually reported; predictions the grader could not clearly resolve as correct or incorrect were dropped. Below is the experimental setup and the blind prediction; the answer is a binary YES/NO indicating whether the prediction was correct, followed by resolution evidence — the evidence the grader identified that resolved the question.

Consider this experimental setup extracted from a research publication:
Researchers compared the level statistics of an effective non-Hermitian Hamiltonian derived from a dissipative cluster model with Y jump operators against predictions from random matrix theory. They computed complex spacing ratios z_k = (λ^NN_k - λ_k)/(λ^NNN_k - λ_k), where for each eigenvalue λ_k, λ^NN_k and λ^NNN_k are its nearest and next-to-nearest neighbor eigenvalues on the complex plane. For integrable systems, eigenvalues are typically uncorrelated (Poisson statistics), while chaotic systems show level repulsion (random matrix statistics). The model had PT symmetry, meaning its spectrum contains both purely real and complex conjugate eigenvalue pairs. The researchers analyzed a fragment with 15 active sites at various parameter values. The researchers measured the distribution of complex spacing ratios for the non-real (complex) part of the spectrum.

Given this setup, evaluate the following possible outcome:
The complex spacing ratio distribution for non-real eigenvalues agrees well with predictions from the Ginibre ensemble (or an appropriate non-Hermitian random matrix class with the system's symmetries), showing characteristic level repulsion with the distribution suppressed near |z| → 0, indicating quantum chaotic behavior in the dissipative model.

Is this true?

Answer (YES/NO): YES